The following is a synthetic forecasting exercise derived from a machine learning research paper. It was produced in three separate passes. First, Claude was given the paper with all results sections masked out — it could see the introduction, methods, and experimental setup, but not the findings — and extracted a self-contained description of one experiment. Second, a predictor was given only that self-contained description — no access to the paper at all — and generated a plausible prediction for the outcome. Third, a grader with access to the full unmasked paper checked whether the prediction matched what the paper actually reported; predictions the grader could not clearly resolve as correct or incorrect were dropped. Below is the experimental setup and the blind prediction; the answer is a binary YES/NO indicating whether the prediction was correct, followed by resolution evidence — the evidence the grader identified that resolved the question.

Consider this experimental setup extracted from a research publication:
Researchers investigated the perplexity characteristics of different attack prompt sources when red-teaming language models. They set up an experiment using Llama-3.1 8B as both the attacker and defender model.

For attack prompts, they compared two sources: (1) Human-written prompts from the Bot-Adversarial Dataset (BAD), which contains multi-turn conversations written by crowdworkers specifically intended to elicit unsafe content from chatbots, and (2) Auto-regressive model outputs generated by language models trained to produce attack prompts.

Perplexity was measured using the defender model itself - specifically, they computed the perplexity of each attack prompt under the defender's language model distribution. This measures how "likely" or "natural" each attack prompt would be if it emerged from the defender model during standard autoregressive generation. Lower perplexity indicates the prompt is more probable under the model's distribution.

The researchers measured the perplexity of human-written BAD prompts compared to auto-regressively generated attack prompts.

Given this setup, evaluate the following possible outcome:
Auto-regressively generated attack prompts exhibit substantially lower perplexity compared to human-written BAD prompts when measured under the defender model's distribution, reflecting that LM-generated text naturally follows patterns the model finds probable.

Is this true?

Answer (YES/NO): YES